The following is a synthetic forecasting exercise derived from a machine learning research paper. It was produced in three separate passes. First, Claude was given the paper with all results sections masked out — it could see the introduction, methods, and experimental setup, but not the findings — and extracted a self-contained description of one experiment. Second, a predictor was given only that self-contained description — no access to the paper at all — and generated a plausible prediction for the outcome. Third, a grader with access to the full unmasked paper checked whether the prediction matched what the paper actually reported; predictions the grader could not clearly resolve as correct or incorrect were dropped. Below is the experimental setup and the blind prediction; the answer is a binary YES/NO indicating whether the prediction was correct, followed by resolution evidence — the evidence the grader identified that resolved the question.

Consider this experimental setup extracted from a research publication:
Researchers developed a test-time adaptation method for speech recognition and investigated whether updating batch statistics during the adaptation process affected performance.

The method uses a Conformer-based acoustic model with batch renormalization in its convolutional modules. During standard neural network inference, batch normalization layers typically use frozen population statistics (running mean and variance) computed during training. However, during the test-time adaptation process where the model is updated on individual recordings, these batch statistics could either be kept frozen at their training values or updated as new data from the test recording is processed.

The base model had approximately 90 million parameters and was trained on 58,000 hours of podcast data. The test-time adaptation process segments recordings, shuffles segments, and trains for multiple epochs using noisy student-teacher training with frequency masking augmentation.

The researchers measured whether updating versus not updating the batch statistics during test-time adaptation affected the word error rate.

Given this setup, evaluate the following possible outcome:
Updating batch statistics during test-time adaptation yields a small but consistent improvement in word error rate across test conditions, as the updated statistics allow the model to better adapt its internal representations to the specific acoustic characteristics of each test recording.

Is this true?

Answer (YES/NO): NO